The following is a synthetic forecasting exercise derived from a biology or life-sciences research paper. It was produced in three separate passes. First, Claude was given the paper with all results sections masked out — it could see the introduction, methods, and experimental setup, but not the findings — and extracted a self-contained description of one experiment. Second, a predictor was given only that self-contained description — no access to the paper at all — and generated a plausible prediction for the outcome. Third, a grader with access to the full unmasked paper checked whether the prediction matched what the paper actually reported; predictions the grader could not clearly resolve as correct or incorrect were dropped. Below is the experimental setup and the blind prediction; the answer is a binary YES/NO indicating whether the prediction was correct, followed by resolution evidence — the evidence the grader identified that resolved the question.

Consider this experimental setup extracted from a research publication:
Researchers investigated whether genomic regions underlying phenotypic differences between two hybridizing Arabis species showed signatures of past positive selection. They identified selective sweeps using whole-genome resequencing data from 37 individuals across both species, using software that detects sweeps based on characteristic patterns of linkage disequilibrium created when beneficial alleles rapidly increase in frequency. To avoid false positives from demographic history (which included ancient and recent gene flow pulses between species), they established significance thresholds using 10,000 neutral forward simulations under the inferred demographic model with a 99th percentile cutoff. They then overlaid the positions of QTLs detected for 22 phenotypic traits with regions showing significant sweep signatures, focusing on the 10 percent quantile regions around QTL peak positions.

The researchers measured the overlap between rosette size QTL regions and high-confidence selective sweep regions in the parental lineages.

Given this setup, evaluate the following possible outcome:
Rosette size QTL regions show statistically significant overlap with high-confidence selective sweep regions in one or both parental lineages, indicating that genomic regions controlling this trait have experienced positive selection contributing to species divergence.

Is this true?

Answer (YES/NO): NO